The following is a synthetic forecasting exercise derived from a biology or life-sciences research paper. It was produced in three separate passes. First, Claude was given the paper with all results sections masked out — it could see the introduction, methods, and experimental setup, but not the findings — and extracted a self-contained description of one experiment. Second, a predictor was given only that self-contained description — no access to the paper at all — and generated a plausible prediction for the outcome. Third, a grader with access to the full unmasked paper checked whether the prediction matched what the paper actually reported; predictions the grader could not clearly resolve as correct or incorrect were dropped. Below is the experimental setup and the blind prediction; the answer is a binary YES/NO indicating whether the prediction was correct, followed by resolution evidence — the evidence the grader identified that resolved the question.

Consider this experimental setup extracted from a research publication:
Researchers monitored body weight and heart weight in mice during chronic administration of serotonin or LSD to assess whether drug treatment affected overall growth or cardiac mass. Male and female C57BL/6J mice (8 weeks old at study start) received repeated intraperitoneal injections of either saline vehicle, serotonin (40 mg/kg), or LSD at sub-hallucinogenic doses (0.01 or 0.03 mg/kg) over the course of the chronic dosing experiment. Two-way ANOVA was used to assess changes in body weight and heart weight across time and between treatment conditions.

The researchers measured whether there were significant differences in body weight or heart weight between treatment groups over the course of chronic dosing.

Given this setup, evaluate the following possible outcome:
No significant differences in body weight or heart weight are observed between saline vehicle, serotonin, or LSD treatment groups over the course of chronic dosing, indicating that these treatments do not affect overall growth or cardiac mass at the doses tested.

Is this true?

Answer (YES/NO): NO